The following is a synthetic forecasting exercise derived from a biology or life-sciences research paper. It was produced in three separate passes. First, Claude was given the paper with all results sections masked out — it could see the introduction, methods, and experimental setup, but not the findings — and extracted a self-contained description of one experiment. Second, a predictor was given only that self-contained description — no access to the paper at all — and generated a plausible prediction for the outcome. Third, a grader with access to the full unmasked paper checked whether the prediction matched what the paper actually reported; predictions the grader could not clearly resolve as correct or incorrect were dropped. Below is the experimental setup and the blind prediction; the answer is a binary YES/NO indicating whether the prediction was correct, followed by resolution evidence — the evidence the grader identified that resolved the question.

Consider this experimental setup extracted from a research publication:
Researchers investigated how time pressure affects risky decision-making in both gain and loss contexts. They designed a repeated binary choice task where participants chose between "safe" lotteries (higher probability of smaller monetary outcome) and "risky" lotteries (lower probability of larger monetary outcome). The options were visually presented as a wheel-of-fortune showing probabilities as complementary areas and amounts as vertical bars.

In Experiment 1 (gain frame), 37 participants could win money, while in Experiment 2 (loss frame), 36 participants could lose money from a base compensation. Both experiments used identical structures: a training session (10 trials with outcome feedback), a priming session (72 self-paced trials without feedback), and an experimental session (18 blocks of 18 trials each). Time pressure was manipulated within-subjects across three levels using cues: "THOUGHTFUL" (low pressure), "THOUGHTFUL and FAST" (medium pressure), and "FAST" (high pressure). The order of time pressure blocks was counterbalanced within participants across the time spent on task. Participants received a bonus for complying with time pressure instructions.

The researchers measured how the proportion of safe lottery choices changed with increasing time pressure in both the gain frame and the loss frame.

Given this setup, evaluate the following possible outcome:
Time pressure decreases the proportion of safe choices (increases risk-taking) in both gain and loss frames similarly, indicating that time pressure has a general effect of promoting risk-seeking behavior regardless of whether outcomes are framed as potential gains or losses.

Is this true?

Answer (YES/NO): NO